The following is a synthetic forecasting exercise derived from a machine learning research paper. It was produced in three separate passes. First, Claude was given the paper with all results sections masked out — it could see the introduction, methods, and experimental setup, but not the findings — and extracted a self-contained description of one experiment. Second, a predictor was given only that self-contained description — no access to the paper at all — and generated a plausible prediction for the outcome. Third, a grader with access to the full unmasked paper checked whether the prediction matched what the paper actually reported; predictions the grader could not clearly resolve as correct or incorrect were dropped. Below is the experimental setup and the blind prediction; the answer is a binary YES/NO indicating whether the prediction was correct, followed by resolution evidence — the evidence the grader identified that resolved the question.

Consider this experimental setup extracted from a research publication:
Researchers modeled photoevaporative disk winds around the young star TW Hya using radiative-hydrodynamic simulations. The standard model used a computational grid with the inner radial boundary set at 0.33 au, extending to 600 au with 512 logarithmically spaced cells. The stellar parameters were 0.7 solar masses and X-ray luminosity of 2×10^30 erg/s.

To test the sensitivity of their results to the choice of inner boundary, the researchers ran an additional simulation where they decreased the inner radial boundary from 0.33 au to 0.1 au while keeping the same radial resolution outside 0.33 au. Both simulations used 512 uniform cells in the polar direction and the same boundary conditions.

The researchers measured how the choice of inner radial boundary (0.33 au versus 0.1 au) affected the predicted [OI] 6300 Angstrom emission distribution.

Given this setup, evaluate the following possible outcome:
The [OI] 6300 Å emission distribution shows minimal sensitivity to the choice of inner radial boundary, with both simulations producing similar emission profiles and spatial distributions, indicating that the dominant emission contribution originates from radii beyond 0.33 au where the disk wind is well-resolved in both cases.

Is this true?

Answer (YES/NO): YES